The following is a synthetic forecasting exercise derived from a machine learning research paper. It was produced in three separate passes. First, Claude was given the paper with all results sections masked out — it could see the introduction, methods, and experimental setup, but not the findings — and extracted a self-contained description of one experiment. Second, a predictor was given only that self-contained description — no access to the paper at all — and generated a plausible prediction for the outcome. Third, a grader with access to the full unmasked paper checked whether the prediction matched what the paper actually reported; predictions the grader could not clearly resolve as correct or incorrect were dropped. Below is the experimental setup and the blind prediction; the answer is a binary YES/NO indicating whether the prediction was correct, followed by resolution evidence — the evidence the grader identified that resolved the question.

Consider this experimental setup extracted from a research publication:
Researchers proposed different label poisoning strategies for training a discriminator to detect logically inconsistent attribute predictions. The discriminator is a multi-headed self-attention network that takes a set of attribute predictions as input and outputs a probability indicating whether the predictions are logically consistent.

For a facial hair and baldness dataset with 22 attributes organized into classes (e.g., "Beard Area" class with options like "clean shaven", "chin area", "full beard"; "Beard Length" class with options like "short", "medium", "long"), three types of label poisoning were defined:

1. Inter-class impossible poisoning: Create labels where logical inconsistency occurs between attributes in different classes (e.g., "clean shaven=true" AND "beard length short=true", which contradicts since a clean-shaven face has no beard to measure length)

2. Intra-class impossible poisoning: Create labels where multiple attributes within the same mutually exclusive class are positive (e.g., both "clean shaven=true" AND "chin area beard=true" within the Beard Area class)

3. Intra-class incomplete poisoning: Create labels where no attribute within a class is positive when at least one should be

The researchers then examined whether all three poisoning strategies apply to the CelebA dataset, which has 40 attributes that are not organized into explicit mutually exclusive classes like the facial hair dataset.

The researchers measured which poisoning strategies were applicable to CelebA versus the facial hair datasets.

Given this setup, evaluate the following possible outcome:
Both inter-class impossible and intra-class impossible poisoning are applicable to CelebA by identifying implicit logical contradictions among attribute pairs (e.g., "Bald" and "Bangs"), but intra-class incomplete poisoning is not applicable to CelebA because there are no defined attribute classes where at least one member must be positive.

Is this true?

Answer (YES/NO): NO